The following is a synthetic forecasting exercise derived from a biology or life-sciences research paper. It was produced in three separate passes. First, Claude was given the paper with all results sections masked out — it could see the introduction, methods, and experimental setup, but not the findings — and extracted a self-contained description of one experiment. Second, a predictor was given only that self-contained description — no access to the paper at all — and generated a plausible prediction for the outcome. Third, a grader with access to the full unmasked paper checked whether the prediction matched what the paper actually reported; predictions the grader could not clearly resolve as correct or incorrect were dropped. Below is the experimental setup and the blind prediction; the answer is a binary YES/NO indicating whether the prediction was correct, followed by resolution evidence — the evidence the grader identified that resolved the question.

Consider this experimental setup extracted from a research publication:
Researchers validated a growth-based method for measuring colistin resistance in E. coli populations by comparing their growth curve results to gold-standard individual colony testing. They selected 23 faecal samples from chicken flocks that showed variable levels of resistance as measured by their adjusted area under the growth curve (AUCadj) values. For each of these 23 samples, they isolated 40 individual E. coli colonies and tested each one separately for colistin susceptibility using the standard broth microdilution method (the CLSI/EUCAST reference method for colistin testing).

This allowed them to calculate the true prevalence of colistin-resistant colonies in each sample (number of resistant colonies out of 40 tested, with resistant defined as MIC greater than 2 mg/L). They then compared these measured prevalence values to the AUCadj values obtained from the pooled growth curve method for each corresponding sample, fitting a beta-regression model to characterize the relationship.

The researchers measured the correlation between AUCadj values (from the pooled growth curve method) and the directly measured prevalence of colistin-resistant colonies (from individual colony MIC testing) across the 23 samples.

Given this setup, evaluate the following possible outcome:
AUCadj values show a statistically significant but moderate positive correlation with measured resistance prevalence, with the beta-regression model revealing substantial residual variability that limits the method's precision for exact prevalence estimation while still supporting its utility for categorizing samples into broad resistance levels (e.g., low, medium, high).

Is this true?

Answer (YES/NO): YES